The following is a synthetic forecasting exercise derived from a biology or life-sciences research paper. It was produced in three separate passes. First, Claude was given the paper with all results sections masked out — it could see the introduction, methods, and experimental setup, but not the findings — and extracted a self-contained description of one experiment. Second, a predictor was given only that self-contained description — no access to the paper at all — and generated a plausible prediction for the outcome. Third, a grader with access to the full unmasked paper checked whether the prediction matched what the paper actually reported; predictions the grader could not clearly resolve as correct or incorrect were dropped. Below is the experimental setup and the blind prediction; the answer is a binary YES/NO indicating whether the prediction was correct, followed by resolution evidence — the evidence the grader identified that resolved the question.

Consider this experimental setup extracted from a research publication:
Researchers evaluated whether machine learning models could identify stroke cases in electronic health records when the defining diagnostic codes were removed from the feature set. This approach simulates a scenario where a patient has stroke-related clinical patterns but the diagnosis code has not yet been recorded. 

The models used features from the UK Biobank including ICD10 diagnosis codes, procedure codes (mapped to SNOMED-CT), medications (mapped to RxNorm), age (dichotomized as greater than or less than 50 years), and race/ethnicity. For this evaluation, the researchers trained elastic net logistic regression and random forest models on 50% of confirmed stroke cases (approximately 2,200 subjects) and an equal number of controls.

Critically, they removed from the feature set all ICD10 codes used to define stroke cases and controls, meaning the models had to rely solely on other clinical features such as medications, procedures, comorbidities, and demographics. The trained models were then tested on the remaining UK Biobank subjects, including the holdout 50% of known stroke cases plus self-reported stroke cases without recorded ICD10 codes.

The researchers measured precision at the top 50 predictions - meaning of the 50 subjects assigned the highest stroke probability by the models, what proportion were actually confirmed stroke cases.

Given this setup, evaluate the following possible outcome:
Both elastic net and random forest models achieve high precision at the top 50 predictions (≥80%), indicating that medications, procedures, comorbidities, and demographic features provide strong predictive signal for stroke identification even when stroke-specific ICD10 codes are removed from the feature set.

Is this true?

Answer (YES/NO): NO